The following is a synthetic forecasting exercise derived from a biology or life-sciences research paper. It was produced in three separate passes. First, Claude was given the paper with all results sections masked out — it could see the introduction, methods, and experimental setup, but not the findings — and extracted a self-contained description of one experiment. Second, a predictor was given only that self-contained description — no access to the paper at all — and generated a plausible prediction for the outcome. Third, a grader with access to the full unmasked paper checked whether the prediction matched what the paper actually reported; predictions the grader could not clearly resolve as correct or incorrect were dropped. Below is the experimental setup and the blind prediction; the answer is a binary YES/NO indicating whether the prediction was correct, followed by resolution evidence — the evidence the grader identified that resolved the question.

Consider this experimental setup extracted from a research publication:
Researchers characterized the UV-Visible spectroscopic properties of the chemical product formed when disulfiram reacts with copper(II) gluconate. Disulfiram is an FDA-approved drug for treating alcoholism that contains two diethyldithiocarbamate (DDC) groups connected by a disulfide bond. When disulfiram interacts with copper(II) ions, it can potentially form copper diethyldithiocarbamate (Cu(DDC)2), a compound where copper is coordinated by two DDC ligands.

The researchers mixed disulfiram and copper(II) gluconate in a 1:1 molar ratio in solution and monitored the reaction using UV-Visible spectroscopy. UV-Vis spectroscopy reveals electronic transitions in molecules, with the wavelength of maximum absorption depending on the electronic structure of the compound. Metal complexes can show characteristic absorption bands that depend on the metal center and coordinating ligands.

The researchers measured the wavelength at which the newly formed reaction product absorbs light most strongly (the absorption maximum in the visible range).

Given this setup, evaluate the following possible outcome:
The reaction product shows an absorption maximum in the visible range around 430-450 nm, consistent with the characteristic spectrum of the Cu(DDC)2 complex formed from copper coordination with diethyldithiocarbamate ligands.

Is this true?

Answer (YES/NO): YES